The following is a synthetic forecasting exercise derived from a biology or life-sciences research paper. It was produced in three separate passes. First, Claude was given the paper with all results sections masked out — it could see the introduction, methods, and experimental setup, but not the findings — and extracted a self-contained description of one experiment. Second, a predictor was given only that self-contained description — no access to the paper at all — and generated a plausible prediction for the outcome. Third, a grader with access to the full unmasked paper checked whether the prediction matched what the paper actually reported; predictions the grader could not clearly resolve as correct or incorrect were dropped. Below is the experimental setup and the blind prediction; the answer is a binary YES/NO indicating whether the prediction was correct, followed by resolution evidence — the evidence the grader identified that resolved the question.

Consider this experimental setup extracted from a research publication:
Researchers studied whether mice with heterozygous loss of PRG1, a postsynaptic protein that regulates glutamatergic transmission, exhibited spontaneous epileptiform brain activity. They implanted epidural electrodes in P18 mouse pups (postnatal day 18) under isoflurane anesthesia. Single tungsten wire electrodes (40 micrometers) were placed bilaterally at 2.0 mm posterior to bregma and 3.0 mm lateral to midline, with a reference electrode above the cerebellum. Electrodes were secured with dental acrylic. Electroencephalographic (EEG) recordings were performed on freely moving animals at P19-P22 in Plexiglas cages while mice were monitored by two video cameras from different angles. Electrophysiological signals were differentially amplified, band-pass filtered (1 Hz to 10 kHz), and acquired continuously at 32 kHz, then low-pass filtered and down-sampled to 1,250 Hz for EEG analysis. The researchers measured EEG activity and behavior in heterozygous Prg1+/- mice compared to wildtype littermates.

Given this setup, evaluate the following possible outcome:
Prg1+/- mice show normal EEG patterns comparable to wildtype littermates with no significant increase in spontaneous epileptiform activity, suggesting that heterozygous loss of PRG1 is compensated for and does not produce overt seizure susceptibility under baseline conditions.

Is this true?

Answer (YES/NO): YES